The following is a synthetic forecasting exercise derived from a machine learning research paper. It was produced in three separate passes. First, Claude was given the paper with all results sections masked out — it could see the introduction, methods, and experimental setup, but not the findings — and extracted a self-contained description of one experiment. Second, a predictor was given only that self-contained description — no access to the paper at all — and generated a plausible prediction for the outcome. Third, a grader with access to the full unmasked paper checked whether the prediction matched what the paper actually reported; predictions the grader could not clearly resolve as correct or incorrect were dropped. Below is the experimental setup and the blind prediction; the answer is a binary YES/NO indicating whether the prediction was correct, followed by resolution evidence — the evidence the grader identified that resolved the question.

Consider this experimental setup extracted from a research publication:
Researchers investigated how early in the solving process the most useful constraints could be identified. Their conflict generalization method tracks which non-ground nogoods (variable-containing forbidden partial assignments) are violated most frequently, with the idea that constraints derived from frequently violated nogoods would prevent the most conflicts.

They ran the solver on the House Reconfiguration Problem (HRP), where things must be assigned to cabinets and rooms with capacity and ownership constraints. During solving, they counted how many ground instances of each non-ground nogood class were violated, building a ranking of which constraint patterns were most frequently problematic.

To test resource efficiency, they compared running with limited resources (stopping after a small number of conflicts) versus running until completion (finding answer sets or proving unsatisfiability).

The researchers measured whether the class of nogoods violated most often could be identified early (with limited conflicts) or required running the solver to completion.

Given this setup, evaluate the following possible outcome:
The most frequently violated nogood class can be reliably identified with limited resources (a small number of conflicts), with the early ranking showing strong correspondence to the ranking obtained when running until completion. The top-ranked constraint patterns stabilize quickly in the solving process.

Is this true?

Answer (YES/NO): YES